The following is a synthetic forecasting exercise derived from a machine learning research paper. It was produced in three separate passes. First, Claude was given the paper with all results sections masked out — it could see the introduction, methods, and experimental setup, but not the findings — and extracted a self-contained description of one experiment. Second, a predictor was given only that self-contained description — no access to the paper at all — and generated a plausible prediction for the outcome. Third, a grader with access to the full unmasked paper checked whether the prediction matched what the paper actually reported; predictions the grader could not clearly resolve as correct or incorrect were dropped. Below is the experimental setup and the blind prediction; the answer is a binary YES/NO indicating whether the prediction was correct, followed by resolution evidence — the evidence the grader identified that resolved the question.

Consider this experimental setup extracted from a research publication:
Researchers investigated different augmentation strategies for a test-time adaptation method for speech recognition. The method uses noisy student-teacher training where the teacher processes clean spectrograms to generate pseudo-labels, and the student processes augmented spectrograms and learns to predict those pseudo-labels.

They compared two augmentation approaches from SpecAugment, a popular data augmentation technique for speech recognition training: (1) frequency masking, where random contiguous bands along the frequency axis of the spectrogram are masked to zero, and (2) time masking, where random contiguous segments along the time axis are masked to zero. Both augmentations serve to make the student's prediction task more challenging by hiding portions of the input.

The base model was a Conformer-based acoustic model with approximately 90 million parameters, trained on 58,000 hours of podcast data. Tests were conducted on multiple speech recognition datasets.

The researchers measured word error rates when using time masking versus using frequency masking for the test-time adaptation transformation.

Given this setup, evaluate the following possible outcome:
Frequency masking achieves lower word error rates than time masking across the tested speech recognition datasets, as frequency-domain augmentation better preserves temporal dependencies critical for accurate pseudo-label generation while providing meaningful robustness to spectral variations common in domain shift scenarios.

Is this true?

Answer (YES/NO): YES